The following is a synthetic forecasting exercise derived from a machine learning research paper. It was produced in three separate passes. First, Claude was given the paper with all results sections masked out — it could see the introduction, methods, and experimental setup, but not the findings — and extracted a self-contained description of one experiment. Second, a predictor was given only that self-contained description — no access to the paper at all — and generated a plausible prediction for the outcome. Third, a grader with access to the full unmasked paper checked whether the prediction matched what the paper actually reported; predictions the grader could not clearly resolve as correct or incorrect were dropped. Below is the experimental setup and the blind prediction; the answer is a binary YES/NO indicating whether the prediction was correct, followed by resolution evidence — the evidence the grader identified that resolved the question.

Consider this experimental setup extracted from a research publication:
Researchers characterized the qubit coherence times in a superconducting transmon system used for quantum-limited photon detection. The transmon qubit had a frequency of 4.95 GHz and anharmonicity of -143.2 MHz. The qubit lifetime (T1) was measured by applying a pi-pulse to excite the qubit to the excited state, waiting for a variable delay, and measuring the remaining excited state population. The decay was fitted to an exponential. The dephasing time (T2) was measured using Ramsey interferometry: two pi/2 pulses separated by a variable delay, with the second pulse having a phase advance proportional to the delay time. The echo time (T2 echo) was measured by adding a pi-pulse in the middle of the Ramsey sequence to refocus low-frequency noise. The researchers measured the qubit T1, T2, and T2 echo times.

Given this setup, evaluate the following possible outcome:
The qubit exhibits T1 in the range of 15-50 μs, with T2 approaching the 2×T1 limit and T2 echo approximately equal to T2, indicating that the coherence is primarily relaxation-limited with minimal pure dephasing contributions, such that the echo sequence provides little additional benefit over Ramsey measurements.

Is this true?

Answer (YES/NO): NO